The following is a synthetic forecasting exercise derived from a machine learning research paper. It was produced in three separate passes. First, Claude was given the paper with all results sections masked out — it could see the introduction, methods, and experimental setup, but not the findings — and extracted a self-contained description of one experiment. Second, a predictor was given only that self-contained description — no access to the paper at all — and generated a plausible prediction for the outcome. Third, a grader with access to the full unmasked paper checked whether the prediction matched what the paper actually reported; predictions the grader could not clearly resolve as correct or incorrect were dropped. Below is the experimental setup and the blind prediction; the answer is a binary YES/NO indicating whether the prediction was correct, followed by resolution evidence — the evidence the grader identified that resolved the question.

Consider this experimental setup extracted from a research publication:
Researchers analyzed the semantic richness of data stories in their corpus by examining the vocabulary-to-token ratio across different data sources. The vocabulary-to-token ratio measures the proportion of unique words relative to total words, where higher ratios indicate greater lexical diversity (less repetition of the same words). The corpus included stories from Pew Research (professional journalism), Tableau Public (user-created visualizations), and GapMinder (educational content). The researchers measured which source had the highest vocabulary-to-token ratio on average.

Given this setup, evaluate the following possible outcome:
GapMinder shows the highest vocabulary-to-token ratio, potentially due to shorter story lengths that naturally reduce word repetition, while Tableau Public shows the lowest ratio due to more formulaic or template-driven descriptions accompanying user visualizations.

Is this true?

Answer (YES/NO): NO